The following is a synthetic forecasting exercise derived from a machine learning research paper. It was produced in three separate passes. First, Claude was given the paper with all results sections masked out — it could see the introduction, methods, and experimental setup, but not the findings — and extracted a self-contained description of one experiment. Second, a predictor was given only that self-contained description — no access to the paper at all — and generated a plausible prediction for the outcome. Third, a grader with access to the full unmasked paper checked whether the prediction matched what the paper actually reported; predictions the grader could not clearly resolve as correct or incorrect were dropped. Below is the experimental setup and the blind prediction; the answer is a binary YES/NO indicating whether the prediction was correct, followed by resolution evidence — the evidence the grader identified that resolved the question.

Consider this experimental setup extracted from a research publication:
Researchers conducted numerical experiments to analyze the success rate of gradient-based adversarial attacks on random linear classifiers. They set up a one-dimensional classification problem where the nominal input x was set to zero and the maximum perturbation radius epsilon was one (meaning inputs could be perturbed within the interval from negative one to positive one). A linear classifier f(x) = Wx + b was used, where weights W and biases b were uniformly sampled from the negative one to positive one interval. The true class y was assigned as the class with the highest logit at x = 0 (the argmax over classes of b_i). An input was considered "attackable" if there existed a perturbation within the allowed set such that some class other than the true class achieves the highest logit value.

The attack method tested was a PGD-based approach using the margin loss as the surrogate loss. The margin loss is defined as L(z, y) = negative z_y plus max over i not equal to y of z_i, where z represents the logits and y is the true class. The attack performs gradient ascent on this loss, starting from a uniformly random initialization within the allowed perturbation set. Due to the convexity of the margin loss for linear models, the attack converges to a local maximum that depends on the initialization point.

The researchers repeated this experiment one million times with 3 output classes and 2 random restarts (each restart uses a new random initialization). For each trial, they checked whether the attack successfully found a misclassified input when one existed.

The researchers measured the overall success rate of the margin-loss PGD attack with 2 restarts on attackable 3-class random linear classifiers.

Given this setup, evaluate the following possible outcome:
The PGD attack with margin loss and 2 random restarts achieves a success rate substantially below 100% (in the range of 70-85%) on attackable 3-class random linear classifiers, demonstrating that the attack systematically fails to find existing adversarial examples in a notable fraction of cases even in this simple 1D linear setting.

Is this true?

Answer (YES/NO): NO